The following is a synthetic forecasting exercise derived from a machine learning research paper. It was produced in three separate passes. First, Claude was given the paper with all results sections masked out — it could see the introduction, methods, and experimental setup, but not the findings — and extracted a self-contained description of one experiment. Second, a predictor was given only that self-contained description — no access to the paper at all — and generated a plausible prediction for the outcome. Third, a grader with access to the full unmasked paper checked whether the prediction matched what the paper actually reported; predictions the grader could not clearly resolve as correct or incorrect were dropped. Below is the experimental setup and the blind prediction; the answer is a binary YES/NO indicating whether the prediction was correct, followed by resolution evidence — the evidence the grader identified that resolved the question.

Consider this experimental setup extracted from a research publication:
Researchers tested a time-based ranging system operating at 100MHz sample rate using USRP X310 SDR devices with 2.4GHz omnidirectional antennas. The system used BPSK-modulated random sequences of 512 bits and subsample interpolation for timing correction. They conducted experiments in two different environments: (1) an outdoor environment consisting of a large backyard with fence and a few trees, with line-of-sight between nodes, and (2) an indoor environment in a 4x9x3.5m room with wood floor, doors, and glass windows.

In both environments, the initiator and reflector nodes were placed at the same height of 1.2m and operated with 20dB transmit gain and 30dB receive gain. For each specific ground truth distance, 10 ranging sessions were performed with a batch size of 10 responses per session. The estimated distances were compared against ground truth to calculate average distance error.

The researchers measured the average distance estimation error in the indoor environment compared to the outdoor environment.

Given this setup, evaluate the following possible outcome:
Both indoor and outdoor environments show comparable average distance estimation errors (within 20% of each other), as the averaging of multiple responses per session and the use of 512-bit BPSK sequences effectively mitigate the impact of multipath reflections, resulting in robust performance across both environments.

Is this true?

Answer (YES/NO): NO